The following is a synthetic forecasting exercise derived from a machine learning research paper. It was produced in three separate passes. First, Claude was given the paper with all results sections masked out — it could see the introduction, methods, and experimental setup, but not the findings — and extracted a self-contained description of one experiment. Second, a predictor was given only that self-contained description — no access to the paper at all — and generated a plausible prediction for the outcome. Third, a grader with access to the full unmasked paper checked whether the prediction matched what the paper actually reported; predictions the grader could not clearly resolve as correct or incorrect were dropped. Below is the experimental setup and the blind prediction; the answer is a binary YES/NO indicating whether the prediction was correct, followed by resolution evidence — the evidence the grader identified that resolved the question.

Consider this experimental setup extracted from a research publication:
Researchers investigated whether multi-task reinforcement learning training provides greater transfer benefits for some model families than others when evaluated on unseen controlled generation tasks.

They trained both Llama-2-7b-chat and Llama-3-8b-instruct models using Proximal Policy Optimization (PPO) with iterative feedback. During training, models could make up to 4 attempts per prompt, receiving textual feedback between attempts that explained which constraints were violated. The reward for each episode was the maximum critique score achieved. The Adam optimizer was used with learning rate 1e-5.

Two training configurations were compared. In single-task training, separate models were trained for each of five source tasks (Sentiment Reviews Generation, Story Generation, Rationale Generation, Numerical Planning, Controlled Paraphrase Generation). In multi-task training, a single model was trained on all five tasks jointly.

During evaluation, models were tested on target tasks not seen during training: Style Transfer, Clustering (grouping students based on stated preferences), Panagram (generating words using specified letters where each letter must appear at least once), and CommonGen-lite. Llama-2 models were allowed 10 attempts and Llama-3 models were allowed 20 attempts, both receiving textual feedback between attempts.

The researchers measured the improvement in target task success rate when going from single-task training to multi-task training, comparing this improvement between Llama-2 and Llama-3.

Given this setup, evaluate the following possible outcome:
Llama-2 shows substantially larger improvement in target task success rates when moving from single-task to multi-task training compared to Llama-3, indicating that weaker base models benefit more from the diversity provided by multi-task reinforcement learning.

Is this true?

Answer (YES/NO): YES